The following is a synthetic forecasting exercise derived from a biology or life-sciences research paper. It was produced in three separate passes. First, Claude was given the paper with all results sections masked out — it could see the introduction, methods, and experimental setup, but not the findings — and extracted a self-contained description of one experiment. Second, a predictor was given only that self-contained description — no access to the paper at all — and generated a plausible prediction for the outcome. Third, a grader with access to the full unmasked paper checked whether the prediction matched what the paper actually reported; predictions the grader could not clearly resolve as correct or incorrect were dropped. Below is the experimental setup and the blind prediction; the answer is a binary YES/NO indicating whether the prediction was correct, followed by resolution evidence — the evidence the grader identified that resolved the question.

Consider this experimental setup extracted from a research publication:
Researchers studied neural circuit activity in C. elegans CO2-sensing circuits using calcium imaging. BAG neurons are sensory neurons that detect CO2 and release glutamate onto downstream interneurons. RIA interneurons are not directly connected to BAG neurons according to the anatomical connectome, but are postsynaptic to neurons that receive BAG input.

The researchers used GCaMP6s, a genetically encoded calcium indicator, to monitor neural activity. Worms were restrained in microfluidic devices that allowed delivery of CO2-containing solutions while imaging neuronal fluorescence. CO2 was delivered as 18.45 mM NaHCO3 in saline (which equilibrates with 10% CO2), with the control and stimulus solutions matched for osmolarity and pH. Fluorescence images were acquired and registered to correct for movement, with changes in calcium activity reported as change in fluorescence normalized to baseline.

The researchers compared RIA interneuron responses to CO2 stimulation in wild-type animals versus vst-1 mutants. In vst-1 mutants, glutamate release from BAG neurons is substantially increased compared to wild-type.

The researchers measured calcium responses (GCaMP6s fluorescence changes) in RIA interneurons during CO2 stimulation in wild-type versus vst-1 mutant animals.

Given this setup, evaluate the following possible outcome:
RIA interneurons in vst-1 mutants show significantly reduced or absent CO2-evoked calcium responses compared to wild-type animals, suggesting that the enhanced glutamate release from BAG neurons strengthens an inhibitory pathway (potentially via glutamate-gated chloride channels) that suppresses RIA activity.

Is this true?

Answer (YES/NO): NO